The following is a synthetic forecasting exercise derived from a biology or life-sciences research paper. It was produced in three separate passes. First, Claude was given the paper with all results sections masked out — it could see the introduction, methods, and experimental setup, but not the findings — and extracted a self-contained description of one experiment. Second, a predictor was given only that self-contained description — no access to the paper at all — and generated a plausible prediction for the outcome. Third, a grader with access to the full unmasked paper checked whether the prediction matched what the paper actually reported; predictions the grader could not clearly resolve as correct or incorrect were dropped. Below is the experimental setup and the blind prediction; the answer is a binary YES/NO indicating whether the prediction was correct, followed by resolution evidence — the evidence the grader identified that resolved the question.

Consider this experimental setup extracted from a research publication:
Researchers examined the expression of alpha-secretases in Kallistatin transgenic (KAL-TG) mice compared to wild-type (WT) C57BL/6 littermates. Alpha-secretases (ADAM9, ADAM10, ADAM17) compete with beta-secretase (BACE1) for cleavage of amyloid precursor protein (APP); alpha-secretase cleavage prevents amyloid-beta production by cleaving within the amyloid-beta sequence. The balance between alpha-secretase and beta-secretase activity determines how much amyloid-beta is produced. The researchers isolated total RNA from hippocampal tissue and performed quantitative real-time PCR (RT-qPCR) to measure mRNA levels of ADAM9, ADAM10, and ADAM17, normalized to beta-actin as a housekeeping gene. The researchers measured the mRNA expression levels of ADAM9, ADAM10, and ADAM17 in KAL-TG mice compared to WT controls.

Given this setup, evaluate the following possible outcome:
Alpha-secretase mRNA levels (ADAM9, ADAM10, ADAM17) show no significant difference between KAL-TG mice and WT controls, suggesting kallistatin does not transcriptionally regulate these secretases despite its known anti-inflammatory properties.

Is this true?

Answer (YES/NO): YES